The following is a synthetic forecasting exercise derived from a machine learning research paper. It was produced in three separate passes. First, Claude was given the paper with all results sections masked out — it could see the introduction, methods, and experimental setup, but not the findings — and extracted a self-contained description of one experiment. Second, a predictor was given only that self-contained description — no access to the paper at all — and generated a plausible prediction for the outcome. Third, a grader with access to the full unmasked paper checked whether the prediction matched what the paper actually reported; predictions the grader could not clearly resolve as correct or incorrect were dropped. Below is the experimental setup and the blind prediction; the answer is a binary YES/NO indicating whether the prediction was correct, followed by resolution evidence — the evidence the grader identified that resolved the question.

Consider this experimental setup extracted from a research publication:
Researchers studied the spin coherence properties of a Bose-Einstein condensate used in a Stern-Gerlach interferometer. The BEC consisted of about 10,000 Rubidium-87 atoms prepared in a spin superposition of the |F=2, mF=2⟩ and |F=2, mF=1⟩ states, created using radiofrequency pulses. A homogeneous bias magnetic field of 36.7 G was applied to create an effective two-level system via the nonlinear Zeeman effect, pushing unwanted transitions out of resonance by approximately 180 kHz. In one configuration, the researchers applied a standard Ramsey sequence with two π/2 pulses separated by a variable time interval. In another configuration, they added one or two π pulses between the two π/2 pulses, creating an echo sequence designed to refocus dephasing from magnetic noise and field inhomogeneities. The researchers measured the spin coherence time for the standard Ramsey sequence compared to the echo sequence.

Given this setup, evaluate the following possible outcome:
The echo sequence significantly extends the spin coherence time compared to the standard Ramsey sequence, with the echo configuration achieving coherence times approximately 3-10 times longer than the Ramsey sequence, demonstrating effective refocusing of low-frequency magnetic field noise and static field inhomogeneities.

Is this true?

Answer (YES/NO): YES